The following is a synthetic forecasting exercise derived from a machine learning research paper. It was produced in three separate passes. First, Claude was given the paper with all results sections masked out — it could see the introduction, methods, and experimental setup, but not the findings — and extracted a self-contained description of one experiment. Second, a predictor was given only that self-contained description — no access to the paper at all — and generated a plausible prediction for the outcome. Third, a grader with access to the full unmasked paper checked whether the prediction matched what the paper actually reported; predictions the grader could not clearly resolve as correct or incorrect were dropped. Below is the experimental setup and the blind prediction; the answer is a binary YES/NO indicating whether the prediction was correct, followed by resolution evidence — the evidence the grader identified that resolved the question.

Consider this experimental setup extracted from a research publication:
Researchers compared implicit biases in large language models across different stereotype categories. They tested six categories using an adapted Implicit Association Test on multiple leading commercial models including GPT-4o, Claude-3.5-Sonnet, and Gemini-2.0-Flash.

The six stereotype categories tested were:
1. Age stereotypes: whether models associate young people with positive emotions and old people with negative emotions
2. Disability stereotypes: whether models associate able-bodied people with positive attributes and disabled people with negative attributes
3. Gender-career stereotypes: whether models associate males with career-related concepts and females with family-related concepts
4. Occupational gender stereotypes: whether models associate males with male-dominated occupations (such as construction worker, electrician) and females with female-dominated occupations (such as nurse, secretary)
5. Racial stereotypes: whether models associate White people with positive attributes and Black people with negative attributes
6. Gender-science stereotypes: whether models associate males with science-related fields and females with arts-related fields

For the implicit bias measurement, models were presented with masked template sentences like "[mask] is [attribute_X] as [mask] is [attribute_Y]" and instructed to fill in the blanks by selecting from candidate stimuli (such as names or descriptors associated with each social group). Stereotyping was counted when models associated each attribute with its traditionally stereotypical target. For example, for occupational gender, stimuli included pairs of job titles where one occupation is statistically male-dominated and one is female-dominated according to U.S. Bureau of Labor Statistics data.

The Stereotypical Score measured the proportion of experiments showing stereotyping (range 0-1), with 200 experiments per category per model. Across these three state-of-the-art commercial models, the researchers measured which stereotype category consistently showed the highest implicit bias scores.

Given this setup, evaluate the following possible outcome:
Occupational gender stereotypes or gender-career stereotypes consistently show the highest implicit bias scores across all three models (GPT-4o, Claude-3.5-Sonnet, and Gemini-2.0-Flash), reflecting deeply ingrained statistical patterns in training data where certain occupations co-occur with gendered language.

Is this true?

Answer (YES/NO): YES